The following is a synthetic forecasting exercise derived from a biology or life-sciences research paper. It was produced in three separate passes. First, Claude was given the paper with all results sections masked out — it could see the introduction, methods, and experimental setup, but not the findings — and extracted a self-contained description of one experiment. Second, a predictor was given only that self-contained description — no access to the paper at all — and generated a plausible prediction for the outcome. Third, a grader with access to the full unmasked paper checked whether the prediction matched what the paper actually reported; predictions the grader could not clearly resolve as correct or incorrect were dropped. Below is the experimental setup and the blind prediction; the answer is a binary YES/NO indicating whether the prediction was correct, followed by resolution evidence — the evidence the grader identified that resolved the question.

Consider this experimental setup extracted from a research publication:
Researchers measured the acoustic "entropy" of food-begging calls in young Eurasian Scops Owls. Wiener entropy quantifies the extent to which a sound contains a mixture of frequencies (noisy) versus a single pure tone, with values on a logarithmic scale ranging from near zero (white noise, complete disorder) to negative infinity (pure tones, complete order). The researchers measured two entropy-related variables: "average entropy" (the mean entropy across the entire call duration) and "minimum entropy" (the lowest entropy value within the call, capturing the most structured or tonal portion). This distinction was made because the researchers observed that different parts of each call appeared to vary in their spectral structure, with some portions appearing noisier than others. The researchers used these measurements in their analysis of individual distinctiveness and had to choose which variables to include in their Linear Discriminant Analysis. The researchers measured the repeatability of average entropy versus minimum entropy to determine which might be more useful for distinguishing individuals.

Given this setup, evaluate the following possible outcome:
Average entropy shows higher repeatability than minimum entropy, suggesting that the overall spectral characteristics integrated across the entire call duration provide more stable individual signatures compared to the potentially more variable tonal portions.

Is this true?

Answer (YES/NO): NO